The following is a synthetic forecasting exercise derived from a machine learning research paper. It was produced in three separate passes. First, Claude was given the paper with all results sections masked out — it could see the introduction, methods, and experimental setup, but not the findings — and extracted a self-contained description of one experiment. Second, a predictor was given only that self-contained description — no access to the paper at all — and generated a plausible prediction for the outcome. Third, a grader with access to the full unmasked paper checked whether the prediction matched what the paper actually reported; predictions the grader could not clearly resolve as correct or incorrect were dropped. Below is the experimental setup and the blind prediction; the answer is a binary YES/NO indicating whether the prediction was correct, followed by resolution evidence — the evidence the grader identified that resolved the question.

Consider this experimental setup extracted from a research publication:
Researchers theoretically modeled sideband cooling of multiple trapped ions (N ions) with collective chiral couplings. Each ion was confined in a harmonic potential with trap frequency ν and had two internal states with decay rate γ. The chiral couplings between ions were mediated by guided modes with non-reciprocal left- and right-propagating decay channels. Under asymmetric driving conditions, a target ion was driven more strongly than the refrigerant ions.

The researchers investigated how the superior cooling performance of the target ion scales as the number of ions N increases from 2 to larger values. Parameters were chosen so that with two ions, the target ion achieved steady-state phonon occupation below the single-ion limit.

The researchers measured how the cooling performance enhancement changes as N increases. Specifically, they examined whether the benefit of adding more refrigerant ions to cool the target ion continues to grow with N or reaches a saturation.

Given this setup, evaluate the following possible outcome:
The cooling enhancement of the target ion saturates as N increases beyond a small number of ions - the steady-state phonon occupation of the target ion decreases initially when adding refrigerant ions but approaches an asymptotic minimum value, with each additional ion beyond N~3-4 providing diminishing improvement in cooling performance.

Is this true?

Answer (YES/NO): YES